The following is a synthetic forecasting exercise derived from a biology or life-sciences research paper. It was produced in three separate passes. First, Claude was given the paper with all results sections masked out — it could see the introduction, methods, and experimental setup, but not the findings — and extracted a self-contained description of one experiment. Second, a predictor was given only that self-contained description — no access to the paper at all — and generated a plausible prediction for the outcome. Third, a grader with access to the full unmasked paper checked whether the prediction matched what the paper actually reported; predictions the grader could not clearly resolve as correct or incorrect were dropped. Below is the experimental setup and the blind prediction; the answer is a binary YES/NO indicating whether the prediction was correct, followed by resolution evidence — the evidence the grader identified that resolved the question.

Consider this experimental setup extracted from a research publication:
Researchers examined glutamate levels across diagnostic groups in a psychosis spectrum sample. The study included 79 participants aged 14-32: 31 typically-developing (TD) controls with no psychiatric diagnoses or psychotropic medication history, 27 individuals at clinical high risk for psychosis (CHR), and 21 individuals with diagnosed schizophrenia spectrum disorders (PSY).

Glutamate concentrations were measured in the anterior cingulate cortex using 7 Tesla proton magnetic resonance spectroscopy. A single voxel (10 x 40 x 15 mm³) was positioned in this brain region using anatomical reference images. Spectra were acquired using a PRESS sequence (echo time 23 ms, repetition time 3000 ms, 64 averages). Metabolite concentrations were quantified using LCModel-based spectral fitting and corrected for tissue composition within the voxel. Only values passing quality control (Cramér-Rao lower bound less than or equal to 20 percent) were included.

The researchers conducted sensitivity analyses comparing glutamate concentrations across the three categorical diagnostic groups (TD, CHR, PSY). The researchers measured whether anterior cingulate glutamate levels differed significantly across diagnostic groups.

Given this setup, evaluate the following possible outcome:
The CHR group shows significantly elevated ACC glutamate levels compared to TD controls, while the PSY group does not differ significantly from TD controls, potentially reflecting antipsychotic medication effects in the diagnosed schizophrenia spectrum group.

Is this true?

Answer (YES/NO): NO